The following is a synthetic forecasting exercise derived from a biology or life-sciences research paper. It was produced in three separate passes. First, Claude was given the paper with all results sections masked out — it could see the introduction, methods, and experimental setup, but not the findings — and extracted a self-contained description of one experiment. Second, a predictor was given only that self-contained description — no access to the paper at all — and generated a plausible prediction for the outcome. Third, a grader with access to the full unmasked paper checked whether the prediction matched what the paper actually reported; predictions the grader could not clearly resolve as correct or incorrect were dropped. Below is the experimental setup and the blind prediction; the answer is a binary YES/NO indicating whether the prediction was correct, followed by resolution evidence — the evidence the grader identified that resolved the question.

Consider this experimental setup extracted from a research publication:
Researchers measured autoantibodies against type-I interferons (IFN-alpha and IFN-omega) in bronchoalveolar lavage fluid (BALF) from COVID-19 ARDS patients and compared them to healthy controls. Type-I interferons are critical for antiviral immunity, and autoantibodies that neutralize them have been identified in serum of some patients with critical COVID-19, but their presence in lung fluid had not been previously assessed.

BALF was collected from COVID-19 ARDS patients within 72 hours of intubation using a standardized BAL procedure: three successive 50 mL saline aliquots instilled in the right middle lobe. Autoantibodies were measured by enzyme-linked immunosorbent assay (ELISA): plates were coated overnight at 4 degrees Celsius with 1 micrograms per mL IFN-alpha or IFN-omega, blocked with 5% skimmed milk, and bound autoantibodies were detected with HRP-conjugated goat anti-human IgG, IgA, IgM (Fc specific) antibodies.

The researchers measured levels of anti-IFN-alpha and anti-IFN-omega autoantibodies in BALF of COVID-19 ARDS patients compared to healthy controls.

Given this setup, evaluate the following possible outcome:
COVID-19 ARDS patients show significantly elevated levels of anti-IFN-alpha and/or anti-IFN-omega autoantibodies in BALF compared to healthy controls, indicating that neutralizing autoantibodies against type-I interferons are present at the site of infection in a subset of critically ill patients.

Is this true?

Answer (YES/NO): YES